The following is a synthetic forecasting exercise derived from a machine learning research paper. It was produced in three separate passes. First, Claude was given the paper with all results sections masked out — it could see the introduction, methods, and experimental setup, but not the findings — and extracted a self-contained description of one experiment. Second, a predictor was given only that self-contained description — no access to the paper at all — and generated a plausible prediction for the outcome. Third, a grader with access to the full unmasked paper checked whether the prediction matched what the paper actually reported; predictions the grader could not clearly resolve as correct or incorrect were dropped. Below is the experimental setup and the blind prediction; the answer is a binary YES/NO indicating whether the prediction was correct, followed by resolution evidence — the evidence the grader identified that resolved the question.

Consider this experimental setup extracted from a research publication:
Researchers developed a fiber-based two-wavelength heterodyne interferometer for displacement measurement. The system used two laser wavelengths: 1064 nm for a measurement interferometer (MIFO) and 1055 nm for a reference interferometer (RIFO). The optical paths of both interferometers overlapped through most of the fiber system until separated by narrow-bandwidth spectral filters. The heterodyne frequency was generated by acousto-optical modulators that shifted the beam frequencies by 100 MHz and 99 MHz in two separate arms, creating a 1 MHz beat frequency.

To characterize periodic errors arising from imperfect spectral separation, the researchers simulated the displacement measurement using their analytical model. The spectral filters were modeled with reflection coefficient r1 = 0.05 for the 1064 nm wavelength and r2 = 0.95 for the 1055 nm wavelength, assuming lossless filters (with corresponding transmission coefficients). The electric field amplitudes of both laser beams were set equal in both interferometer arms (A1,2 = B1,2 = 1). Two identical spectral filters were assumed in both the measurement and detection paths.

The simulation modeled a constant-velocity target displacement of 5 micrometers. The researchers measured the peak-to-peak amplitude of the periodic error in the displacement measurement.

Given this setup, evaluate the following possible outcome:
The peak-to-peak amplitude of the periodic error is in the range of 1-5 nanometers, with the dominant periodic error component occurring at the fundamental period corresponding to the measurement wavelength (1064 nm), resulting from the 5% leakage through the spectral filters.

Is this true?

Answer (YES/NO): NO